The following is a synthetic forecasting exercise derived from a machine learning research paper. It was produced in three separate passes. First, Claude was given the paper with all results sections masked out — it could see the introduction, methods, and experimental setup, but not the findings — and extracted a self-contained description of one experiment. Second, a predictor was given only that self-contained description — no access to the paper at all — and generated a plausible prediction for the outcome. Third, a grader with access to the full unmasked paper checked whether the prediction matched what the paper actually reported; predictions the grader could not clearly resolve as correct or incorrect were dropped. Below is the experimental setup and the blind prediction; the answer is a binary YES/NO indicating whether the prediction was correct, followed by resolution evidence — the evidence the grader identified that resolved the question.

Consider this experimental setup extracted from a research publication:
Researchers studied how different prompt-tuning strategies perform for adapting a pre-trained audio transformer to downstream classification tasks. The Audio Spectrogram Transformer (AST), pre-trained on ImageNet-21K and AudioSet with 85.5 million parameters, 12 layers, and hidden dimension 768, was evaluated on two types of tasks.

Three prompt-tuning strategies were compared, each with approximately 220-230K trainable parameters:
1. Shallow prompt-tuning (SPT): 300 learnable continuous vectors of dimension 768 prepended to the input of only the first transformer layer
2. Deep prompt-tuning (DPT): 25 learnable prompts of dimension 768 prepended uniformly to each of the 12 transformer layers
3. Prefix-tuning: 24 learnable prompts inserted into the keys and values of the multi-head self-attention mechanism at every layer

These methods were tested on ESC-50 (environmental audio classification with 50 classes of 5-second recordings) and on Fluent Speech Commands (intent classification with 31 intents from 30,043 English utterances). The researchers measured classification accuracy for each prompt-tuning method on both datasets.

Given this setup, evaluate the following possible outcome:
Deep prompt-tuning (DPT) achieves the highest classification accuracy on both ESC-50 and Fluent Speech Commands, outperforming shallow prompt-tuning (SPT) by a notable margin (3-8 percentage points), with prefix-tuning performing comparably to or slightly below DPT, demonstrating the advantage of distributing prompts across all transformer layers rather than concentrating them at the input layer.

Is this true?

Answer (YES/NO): NO